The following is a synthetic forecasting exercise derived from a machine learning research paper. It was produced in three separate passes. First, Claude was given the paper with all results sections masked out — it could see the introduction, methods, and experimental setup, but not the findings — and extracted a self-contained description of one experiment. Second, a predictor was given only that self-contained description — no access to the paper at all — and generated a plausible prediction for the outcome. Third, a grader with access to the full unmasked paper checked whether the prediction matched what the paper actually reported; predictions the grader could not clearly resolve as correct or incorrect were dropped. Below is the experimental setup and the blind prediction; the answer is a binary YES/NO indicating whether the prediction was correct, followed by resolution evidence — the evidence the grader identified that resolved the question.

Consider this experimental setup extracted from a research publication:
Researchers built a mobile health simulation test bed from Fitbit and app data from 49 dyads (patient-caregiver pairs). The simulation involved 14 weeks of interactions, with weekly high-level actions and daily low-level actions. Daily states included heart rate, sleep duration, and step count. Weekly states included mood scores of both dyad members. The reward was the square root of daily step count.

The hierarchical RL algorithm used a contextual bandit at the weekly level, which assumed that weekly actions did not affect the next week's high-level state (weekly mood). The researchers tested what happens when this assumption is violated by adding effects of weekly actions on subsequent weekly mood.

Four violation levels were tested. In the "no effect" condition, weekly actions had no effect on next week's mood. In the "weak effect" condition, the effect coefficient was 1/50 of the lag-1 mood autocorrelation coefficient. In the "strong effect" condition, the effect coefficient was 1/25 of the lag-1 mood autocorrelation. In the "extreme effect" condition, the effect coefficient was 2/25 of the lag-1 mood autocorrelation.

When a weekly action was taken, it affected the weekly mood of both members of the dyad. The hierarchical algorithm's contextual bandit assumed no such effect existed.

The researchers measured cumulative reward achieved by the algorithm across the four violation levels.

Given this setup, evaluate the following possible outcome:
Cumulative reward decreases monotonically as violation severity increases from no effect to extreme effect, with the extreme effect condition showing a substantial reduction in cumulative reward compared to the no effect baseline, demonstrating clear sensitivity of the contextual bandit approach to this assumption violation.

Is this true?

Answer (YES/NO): NO